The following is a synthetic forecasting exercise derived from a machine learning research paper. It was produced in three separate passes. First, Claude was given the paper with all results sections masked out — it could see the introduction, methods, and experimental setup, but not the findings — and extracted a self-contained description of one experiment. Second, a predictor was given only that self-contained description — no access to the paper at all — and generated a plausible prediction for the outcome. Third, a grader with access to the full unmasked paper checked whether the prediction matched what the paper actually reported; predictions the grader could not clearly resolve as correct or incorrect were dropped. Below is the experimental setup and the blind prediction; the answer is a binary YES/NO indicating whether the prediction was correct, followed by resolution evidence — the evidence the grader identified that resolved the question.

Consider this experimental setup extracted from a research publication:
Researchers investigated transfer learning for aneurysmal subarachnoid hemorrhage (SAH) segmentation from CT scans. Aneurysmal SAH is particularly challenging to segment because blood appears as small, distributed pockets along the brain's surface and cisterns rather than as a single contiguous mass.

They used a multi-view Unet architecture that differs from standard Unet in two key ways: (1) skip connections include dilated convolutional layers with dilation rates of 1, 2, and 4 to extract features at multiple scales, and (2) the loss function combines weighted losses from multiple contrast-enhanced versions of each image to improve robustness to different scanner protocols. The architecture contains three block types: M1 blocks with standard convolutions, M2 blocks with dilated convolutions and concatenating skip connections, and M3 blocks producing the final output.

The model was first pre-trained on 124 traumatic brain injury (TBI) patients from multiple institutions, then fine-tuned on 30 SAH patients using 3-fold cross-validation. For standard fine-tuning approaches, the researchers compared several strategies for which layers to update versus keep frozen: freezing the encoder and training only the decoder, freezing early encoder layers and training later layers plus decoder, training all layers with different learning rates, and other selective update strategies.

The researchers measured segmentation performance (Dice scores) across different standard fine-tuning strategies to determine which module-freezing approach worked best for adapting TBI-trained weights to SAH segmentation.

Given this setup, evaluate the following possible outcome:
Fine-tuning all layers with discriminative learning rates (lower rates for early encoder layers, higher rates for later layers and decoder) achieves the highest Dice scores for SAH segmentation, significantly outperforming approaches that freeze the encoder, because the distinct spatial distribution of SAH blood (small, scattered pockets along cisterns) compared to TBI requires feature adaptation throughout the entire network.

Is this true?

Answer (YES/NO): NO